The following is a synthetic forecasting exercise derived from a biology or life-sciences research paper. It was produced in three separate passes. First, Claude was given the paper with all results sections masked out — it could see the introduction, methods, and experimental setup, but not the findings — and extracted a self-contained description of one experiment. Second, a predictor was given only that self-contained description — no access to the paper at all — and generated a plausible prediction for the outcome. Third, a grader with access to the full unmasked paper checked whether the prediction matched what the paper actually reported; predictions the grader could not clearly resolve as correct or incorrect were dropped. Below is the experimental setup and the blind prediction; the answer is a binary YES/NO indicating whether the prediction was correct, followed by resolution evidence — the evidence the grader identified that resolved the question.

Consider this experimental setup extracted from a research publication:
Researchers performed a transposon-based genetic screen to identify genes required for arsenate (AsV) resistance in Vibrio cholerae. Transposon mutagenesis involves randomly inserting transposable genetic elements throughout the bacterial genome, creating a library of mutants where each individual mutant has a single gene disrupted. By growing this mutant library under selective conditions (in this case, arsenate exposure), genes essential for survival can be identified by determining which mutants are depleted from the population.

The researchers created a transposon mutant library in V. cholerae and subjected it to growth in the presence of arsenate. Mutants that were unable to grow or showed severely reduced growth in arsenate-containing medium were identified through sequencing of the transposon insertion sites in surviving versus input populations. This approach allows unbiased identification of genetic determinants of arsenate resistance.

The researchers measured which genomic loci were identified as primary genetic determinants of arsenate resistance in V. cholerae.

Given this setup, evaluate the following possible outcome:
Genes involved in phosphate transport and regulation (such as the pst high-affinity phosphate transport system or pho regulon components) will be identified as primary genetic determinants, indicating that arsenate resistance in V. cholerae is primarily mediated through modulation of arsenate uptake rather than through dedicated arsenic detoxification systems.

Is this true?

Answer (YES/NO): NO